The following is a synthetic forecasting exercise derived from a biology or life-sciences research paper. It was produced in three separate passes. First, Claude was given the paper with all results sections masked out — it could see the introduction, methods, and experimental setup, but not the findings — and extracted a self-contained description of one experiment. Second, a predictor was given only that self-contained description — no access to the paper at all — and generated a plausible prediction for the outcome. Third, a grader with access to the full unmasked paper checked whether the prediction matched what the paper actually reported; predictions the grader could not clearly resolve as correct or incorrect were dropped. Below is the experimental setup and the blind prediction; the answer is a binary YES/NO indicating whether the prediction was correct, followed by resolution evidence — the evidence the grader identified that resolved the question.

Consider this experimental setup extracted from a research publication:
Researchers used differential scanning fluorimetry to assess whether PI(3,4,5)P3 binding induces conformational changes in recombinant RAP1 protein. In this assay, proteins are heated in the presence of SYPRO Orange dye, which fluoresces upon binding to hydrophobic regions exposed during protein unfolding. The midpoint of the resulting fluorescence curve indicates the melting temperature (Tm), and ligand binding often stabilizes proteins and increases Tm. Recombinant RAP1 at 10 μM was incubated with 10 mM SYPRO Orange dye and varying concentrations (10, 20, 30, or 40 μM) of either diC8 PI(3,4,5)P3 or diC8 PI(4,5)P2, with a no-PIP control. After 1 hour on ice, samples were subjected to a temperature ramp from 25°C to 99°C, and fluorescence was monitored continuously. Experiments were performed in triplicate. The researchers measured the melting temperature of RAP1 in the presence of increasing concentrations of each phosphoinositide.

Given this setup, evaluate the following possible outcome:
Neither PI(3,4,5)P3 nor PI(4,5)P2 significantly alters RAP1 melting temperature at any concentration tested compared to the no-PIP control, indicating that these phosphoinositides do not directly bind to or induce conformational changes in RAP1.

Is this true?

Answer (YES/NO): NO